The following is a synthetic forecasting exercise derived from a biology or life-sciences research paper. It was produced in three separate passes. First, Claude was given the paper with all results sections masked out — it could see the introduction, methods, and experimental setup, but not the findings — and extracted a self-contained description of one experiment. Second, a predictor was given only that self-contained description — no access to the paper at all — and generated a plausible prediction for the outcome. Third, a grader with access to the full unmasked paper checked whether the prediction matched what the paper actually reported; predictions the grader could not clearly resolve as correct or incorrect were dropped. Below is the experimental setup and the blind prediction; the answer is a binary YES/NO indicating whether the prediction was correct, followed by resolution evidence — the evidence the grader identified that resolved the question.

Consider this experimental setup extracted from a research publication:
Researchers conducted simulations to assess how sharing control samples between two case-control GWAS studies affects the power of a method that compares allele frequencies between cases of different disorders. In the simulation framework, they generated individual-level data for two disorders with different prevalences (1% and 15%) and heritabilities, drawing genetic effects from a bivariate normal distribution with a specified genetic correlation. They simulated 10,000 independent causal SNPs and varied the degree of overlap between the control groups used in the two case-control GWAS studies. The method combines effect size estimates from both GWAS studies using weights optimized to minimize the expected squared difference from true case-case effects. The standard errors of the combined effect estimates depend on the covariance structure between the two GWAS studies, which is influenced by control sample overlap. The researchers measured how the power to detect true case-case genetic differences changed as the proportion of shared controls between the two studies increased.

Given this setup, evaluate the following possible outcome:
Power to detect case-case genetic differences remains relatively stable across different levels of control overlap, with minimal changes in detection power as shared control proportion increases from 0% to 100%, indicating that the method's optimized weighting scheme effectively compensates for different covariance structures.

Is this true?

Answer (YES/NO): NO